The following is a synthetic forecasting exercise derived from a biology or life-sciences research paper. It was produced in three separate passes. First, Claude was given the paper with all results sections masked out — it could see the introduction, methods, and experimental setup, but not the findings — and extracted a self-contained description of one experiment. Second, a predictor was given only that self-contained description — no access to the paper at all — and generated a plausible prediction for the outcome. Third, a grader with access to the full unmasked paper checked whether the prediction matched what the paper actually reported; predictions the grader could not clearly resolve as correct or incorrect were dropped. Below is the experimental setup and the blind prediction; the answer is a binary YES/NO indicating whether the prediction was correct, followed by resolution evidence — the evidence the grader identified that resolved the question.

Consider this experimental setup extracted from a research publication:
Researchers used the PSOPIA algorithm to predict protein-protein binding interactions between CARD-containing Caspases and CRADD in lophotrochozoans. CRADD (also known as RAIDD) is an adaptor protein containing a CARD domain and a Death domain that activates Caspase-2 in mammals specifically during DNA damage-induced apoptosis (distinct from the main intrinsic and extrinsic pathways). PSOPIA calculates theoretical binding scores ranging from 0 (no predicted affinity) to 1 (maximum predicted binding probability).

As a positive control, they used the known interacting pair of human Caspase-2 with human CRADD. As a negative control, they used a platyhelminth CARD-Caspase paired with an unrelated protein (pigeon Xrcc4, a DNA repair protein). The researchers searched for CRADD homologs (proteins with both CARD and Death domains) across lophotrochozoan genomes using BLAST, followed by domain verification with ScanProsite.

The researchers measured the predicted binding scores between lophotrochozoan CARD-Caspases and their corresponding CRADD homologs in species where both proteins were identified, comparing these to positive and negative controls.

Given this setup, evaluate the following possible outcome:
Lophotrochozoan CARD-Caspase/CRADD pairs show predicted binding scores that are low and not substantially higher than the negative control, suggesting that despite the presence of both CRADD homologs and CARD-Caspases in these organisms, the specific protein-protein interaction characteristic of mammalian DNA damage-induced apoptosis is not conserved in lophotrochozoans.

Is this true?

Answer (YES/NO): NO